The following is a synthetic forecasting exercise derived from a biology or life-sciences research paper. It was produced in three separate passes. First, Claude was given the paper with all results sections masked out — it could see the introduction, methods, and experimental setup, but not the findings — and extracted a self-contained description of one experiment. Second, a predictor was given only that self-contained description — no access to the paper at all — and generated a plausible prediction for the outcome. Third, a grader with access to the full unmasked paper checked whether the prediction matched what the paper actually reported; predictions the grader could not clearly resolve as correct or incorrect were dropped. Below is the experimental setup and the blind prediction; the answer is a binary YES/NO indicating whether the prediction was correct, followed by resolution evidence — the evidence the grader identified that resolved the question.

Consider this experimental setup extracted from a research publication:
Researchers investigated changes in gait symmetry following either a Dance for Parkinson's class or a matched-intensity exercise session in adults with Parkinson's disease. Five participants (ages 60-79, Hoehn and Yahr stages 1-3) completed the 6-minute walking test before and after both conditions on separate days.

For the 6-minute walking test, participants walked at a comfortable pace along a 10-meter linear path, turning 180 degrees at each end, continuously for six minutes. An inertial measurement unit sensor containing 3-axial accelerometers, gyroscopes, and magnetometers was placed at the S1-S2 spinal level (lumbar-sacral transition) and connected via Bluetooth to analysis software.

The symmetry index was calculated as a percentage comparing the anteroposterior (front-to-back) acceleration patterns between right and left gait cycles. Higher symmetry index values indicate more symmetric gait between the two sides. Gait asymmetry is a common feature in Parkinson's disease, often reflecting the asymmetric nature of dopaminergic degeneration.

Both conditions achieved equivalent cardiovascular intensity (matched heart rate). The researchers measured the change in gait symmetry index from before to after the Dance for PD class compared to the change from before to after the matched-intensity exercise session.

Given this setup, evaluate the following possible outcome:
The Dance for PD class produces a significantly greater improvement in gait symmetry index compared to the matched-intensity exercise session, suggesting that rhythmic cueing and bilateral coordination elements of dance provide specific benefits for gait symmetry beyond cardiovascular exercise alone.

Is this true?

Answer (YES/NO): YES